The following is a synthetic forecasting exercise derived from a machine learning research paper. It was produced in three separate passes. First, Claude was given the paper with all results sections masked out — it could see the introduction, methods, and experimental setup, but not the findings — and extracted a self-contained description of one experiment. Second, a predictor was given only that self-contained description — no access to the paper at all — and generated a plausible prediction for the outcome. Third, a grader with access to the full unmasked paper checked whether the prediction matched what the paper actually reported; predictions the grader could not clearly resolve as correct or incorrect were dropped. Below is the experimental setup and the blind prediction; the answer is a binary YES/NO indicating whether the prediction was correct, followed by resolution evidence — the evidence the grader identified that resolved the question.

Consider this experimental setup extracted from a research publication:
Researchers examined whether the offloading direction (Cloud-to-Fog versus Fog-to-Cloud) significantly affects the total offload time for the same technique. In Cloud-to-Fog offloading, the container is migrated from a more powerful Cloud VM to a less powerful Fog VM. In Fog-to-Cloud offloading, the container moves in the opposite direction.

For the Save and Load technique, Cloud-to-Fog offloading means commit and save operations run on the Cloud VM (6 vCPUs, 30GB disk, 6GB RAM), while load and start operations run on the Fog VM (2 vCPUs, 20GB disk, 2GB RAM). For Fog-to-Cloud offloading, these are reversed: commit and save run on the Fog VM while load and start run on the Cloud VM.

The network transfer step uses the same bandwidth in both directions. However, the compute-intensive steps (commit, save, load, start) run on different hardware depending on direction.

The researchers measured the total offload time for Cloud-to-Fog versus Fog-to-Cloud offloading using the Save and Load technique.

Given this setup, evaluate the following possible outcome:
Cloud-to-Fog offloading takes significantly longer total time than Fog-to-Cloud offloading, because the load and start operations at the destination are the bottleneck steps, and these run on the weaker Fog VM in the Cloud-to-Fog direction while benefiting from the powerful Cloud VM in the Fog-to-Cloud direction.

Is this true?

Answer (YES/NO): NO